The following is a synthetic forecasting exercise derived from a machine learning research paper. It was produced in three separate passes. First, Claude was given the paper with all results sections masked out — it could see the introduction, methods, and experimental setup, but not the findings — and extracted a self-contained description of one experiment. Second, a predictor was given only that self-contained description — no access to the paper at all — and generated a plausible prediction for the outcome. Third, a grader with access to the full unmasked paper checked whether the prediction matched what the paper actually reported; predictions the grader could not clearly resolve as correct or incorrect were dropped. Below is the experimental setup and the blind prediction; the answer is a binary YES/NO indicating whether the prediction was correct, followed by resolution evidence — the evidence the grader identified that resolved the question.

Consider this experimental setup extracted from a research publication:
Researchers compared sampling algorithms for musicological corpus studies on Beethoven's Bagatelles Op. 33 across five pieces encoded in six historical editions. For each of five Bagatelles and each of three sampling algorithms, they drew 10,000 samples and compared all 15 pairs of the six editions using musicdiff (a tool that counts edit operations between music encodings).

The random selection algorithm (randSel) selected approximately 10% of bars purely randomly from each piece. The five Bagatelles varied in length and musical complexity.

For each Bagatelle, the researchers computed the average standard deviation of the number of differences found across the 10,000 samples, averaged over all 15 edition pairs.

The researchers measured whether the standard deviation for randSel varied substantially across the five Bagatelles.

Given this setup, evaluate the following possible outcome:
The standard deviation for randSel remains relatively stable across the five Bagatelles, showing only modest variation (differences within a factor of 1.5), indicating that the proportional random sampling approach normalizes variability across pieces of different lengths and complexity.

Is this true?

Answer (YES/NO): NO